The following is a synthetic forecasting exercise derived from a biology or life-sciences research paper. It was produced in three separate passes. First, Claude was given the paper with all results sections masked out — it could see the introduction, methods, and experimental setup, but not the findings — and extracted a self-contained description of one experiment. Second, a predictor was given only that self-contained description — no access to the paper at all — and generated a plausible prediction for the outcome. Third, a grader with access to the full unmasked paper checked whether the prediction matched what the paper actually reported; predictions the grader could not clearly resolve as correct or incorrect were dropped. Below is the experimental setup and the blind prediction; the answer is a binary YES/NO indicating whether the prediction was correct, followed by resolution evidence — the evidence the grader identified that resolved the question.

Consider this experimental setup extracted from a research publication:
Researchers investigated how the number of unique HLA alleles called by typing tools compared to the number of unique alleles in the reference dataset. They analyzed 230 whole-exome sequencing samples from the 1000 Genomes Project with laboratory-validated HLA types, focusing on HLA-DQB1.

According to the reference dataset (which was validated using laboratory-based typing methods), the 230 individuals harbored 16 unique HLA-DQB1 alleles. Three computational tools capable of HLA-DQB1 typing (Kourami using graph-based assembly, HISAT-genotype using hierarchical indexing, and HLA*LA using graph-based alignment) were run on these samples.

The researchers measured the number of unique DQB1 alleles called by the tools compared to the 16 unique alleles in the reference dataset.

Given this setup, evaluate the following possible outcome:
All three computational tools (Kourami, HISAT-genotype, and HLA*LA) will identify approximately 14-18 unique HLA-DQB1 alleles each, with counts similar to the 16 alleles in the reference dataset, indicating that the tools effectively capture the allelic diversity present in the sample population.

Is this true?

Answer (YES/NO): NO